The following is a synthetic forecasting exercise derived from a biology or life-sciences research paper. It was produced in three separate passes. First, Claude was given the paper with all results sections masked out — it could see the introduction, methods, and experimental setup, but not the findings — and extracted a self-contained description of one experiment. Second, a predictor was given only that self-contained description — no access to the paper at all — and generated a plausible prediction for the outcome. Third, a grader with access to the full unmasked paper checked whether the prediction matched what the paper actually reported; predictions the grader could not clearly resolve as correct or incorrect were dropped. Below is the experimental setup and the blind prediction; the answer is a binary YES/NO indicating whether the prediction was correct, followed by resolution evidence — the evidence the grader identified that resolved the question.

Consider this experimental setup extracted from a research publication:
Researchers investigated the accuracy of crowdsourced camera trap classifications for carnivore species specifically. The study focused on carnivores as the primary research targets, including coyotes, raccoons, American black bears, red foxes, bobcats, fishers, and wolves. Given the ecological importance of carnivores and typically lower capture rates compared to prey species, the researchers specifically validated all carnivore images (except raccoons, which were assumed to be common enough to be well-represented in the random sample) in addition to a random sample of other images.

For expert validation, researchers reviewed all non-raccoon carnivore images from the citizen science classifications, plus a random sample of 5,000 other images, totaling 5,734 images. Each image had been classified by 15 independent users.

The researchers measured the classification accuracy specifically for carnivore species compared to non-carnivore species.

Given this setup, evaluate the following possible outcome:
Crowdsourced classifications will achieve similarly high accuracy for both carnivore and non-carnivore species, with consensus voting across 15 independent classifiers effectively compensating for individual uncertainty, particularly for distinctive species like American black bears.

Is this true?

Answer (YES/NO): NO